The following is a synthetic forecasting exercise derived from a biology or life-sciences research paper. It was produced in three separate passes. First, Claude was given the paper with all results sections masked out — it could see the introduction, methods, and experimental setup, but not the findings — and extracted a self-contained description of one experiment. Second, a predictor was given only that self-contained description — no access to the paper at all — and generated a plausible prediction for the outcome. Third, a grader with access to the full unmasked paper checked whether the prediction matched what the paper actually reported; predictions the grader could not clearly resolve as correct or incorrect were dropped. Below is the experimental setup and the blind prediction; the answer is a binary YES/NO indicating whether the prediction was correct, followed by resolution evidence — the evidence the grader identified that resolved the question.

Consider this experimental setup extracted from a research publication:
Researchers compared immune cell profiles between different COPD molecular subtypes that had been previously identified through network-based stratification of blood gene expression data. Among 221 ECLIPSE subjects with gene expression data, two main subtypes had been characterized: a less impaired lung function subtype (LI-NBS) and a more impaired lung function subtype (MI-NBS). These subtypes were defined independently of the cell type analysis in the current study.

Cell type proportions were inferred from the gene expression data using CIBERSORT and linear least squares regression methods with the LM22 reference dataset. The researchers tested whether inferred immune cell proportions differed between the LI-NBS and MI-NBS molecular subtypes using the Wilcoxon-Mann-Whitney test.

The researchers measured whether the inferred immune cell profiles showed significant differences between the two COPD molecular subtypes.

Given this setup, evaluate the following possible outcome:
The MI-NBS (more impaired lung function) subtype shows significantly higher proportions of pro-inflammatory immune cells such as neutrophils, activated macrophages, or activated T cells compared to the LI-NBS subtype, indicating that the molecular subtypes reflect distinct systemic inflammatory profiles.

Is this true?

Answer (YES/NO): NO